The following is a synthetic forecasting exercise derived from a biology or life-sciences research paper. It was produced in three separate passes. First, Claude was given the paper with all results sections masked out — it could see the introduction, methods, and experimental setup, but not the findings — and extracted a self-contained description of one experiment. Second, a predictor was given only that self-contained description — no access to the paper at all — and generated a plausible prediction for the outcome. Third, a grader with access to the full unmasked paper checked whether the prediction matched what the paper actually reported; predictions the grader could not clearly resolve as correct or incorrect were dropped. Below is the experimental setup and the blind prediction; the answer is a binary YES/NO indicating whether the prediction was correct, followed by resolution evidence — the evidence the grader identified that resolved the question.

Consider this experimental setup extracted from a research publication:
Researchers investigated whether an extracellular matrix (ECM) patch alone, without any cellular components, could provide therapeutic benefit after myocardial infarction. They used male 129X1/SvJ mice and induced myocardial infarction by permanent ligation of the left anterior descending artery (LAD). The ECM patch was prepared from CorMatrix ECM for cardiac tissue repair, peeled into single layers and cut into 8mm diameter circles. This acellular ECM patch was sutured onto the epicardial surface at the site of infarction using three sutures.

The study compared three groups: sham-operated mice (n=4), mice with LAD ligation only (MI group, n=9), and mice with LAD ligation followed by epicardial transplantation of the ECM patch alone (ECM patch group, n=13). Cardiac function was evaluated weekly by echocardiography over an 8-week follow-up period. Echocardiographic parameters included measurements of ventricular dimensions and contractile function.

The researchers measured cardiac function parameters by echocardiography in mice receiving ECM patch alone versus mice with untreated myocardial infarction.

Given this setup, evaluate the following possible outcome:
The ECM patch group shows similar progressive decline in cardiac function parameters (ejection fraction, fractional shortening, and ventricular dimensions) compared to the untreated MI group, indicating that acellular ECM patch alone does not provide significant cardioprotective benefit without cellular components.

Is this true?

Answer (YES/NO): NO